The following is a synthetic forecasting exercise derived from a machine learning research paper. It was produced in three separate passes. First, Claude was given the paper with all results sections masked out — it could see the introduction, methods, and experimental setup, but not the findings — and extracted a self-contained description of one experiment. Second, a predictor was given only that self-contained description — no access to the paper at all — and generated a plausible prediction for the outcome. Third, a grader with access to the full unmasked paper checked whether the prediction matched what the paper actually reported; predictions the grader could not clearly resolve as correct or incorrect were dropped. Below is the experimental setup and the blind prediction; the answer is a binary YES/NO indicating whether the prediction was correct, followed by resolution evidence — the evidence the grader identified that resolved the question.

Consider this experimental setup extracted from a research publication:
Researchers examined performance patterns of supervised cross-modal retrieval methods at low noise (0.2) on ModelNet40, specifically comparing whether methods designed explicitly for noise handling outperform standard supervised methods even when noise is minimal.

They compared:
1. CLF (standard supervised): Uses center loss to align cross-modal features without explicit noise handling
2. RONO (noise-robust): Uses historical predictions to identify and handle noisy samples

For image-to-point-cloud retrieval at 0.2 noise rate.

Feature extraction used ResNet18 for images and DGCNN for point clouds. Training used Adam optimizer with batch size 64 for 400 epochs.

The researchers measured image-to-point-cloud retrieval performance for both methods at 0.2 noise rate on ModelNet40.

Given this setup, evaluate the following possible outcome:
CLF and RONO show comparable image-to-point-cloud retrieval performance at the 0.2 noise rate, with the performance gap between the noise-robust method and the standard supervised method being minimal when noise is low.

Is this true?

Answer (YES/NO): NO